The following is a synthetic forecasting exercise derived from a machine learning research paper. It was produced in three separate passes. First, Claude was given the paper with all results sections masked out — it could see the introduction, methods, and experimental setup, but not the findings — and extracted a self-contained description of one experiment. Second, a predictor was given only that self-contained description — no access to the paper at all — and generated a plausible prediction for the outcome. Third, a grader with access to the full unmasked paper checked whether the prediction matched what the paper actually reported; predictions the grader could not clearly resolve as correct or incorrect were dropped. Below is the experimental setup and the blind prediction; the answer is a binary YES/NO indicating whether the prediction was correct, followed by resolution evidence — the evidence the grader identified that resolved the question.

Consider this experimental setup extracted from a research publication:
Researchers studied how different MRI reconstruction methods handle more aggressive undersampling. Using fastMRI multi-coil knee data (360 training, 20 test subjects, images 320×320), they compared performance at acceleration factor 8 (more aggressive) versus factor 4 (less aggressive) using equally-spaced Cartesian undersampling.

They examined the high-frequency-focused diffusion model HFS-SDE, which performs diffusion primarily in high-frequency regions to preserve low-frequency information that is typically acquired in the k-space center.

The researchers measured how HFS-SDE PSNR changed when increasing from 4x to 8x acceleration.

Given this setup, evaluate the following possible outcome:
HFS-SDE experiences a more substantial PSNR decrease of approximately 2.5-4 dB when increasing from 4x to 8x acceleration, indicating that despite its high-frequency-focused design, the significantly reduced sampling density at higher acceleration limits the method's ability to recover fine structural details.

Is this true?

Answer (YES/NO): YES